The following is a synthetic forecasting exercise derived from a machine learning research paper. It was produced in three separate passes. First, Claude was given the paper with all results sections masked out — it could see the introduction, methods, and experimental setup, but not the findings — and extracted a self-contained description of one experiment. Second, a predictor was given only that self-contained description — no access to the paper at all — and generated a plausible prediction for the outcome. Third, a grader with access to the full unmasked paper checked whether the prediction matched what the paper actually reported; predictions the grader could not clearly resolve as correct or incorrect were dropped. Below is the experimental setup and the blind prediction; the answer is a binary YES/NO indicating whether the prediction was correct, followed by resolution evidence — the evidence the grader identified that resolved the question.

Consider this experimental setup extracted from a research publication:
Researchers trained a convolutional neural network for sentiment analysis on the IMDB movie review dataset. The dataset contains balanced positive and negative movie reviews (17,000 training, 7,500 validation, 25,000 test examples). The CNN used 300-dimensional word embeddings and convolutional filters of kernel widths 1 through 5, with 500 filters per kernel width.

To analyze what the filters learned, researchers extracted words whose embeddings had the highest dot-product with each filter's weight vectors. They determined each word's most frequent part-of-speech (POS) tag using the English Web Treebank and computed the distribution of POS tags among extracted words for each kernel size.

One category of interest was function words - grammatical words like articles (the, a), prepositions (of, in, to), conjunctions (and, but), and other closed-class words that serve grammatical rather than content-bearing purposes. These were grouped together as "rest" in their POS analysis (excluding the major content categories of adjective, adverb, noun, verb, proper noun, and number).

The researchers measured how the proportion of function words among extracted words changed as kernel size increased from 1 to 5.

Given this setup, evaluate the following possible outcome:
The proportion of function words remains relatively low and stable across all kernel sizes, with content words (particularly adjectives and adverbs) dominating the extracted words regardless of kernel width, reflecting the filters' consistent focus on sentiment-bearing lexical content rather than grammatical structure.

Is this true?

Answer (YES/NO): NO